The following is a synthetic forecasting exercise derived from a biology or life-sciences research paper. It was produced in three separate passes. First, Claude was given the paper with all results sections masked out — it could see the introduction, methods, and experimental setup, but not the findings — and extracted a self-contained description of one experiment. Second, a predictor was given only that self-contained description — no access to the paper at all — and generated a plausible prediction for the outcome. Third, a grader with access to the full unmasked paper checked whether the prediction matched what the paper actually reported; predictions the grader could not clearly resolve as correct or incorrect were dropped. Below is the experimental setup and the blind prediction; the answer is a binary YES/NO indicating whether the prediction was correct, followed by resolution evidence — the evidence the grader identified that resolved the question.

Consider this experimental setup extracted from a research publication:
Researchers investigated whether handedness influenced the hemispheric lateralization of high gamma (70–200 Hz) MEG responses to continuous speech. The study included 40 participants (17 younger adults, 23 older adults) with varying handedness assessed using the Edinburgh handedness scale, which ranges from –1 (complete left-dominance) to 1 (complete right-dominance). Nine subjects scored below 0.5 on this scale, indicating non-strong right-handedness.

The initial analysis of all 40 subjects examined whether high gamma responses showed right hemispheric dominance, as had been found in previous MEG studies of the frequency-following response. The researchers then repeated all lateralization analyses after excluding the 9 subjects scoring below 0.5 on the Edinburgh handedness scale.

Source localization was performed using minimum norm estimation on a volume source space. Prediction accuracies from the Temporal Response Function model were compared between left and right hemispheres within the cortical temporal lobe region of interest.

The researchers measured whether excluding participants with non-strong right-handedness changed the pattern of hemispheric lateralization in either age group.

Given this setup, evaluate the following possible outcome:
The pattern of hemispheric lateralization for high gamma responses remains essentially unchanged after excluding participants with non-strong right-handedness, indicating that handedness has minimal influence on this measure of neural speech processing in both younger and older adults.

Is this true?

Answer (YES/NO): NO